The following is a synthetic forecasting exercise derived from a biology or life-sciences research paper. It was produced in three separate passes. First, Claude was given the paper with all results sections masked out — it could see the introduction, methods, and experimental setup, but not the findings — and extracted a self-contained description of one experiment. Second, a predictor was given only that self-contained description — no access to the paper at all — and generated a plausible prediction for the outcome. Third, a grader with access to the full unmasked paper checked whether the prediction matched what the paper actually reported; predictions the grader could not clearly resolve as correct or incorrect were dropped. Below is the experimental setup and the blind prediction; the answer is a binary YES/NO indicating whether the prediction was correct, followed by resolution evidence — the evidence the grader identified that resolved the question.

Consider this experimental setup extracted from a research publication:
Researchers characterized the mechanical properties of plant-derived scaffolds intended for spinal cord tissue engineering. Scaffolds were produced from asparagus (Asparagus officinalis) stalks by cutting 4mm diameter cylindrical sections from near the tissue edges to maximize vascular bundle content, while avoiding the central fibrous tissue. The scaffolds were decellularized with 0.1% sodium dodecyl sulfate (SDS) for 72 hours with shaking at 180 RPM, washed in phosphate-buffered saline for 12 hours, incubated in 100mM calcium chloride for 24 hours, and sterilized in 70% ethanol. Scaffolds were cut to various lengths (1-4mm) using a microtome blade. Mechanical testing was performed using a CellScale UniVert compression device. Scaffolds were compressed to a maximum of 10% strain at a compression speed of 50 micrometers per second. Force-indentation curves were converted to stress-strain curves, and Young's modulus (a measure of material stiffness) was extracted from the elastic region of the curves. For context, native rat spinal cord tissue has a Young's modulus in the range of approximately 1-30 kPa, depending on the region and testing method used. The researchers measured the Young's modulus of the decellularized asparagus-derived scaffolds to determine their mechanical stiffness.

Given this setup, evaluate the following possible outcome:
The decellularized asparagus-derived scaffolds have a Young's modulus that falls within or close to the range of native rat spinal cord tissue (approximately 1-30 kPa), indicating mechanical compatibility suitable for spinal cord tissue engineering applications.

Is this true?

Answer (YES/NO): NO